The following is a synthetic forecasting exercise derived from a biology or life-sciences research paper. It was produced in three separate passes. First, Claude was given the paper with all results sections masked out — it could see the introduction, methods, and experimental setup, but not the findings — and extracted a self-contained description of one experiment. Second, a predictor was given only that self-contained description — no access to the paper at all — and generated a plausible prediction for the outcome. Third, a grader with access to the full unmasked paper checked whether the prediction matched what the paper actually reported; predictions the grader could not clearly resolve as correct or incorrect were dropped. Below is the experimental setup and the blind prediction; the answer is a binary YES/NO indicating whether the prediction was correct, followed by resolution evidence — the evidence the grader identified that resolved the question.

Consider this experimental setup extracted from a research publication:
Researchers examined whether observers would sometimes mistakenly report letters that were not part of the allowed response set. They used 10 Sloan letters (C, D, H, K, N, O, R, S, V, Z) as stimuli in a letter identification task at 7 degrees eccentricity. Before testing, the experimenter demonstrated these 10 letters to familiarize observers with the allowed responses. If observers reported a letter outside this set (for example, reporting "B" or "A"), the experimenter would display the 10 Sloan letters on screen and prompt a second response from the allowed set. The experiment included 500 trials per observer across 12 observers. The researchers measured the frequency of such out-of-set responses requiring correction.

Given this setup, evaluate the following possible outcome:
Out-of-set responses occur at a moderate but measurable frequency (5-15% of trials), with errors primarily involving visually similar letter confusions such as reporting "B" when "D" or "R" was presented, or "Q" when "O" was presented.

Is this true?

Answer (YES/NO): NO